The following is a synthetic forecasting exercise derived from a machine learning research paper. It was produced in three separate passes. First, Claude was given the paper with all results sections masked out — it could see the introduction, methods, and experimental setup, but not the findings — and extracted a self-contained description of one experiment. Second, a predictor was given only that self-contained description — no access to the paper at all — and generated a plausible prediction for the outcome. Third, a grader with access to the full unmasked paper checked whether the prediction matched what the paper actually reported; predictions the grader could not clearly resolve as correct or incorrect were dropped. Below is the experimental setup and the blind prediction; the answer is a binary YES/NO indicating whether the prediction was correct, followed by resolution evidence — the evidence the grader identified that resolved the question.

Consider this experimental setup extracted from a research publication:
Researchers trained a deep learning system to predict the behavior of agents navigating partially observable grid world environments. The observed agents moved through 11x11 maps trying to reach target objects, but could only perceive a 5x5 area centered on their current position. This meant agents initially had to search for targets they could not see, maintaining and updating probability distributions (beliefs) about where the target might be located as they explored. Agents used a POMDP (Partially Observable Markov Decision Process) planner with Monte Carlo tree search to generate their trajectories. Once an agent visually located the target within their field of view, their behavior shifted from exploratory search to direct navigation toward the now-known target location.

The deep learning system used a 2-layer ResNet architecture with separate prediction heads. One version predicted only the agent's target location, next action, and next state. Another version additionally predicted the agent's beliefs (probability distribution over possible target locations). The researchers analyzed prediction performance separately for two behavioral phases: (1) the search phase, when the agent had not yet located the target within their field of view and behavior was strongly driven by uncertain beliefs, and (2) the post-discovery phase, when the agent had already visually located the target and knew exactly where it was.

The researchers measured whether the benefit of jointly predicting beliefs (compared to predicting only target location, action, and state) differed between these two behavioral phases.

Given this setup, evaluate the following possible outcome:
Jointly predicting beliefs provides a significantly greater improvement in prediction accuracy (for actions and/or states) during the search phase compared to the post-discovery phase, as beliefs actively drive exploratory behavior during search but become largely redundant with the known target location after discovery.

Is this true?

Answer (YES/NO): YES